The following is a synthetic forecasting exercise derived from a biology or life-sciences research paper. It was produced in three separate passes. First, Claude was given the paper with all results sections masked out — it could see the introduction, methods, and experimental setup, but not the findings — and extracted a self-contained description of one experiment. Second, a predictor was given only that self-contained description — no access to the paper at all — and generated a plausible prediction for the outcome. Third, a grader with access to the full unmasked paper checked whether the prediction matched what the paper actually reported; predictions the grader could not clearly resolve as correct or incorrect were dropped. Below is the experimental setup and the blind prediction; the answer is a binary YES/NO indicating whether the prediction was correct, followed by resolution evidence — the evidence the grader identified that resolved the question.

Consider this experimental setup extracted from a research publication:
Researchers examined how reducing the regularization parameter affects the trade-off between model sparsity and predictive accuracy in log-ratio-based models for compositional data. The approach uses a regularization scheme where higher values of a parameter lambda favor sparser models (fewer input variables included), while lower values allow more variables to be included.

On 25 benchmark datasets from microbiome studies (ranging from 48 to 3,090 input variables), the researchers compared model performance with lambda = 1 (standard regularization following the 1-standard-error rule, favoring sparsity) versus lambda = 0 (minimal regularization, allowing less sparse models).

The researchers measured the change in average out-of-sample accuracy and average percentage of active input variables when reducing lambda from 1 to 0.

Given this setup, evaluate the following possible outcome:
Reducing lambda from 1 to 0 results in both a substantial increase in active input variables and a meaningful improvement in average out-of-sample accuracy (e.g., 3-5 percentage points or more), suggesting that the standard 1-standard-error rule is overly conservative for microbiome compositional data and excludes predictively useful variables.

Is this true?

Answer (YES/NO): NO